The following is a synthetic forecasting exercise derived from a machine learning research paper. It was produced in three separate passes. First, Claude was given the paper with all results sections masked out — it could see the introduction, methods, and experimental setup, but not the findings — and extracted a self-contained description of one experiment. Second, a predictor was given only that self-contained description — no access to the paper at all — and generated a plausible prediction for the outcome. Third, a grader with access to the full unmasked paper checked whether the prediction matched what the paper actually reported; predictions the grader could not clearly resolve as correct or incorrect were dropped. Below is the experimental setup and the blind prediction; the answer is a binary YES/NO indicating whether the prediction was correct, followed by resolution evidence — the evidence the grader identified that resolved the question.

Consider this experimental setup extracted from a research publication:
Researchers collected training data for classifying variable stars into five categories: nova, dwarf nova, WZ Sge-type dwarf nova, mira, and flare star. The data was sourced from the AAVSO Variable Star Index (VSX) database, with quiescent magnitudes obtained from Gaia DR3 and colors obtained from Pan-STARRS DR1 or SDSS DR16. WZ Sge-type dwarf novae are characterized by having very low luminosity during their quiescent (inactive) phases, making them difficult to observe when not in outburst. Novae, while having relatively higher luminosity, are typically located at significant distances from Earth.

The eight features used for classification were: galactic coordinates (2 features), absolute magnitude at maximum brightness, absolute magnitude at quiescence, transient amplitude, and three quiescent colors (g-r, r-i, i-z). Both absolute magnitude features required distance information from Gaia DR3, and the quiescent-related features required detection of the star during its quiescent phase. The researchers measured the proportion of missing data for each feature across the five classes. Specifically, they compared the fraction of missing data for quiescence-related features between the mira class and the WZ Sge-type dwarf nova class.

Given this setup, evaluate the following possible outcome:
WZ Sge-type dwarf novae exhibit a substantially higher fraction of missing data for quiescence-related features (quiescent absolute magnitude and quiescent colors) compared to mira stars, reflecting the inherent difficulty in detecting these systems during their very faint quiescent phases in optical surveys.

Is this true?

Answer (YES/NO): YES